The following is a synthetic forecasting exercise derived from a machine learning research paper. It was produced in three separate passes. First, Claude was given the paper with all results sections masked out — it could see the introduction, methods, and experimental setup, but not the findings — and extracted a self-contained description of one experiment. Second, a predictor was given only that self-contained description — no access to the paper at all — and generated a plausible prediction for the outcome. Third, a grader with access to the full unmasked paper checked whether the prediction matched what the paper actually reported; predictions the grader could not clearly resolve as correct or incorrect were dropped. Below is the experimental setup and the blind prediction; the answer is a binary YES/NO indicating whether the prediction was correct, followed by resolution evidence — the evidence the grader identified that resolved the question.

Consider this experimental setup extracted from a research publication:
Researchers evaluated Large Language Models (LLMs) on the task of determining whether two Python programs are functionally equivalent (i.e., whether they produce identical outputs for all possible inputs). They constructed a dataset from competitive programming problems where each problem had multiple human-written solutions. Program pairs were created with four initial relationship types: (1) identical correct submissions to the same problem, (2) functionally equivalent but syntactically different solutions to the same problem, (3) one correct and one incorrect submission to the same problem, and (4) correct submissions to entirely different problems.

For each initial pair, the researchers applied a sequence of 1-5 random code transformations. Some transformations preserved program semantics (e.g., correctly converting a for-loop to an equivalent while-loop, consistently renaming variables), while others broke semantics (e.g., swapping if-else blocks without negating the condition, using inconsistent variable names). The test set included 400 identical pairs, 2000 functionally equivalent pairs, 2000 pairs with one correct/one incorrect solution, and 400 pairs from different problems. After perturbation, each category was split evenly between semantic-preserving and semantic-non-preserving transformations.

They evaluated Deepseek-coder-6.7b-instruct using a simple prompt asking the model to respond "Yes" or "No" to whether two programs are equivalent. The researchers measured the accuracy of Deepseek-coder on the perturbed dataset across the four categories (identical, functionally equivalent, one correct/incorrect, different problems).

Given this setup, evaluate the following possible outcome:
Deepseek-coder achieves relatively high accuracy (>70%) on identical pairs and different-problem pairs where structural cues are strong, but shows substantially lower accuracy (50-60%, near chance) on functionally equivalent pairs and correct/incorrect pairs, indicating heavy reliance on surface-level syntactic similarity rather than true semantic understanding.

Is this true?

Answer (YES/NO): NO